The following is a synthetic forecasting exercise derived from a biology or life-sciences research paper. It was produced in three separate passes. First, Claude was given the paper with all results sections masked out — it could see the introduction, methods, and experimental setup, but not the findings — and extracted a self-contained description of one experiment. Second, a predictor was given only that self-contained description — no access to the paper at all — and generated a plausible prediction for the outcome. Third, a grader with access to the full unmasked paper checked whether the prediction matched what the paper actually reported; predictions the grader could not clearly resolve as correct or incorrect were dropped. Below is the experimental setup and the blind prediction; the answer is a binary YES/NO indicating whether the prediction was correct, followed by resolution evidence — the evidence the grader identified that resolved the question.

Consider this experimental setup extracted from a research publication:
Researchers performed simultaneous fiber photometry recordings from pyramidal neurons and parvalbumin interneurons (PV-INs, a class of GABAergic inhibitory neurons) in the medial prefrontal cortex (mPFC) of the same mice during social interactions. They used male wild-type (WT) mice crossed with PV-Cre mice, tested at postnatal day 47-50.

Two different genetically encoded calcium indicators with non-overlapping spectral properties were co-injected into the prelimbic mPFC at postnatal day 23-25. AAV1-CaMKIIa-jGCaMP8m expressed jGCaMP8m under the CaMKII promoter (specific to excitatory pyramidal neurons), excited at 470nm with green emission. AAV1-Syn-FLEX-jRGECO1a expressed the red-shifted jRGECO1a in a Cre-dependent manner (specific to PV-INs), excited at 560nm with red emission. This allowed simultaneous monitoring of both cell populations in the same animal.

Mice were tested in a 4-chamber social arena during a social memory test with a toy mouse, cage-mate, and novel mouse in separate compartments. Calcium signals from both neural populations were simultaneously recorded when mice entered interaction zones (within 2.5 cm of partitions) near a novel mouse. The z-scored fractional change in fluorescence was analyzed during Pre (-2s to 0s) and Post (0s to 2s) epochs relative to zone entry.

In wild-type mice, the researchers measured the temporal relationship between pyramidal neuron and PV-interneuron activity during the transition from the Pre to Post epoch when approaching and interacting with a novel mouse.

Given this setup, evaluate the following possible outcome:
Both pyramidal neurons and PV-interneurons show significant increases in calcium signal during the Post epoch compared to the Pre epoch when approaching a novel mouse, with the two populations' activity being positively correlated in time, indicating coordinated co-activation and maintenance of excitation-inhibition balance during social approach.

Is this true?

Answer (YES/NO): NO